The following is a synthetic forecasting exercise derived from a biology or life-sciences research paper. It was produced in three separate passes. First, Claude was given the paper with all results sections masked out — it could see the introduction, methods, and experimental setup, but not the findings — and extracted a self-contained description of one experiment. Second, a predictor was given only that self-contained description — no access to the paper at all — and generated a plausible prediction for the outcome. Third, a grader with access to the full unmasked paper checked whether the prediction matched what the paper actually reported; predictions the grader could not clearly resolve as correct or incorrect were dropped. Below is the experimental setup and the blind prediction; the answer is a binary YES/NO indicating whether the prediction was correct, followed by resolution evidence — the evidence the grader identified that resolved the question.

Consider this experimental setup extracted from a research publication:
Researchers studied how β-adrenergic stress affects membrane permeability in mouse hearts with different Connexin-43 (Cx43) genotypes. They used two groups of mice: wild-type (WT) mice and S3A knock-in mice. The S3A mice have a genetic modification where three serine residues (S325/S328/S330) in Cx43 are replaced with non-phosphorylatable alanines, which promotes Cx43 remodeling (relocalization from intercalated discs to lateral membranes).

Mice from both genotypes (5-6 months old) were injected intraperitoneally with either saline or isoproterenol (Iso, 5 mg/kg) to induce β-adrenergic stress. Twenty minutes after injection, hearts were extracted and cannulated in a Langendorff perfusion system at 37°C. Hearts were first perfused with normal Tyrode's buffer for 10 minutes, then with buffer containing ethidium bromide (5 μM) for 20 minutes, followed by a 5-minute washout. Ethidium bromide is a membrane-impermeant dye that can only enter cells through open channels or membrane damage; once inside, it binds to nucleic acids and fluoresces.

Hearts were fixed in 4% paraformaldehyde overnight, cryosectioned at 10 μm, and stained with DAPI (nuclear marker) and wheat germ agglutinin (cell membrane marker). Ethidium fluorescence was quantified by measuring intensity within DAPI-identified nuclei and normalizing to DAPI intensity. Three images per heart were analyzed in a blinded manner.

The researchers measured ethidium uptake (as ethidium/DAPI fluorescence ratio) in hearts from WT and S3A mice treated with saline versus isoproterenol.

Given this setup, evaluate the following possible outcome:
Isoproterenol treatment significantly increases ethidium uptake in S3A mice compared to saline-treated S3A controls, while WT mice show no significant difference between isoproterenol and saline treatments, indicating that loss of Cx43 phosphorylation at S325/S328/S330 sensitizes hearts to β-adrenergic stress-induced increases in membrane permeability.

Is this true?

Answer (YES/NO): NO